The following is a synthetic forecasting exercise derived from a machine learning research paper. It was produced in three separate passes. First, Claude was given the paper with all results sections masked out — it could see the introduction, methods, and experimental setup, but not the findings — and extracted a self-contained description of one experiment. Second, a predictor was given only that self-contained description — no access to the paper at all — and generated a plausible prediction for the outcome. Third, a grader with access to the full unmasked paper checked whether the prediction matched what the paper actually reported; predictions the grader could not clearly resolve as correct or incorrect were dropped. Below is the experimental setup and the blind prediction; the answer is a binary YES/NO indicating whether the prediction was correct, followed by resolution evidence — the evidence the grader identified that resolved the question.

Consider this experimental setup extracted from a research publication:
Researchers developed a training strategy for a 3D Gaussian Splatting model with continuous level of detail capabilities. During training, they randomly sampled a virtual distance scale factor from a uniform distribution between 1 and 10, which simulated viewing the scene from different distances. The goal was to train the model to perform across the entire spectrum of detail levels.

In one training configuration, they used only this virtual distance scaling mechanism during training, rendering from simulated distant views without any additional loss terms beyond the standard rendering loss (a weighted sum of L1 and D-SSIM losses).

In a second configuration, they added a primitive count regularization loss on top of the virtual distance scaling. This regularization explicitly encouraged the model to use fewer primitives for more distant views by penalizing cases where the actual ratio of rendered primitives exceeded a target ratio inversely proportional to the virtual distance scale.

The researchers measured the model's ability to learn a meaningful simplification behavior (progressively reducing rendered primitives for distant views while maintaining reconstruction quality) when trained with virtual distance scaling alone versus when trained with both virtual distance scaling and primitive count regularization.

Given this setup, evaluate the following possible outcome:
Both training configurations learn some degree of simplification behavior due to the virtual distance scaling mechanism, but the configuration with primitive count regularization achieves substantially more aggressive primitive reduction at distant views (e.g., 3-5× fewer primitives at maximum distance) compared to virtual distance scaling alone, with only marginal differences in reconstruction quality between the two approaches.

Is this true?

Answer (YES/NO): NO